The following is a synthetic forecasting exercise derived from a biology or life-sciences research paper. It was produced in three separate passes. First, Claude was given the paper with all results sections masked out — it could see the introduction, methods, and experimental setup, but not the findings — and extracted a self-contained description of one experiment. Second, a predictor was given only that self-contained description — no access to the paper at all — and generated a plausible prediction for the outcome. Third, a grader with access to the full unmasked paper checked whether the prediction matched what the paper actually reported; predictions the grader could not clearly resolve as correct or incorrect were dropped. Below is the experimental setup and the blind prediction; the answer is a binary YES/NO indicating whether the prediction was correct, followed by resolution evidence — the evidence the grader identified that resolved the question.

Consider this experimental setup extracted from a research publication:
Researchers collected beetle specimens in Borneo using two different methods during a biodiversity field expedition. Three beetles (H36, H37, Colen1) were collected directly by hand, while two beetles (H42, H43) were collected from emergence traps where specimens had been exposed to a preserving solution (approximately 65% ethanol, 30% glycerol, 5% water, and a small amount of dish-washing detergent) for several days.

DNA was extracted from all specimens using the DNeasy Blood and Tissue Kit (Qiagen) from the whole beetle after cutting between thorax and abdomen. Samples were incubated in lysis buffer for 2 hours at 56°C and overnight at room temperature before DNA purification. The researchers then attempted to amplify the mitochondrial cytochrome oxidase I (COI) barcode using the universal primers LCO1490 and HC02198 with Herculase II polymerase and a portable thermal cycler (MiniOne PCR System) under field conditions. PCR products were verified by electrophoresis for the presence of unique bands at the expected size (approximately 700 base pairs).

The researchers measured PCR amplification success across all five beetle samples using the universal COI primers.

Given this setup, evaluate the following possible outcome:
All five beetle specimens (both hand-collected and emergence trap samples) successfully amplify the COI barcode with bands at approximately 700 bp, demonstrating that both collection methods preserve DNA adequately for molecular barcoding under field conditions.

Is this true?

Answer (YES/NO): NO